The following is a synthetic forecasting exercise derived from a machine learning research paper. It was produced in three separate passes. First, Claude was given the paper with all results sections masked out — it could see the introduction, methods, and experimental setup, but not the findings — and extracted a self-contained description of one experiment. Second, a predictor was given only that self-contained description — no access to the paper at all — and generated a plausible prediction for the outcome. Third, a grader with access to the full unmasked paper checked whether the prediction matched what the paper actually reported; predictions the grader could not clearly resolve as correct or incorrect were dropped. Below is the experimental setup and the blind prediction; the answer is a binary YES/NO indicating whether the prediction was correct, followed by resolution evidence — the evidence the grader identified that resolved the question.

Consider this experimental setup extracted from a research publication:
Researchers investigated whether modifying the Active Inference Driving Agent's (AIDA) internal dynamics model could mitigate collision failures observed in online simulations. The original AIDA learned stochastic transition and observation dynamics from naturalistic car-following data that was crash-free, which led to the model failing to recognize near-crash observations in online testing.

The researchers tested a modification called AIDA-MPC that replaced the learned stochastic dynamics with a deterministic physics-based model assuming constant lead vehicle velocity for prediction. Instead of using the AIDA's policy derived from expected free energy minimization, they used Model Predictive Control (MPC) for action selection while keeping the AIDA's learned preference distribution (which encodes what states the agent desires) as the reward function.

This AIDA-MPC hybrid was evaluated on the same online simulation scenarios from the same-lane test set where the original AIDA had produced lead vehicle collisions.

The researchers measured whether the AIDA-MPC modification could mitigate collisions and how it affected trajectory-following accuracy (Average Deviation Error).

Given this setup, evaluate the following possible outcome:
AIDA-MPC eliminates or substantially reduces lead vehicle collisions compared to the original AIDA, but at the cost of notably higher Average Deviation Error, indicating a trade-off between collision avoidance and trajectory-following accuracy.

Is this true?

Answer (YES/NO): YES